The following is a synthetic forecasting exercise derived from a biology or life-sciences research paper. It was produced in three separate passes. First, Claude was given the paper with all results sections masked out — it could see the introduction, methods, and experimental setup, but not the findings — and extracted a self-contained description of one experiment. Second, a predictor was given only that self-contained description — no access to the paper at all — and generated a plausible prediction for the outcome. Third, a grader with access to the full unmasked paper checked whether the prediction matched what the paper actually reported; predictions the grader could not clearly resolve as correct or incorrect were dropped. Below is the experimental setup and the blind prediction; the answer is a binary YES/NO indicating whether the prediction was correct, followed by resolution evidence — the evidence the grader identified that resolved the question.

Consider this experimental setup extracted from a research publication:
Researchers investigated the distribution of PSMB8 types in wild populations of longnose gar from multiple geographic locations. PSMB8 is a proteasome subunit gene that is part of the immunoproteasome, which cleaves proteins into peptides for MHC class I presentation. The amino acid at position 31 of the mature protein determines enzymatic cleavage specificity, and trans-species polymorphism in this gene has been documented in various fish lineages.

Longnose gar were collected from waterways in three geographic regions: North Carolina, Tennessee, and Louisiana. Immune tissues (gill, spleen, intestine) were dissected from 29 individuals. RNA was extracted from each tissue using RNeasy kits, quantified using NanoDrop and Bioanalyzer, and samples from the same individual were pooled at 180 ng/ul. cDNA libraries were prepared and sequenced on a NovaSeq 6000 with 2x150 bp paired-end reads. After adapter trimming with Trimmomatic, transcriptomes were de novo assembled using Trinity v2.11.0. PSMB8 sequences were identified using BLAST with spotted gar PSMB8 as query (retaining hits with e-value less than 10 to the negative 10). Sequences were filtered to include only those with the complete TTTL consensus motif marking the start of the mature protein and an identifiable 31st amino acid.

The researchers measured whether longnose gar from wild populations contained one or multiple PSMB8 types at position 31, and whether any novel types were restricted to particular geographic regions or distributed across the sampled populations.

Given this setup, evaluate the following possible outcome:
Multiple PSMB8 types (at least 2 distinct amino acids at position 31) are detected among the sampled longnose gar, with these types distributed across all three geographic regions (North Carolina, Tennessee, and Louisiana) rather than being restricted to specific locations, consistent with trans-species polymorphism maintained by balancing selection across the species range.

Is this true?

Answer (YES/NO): NO